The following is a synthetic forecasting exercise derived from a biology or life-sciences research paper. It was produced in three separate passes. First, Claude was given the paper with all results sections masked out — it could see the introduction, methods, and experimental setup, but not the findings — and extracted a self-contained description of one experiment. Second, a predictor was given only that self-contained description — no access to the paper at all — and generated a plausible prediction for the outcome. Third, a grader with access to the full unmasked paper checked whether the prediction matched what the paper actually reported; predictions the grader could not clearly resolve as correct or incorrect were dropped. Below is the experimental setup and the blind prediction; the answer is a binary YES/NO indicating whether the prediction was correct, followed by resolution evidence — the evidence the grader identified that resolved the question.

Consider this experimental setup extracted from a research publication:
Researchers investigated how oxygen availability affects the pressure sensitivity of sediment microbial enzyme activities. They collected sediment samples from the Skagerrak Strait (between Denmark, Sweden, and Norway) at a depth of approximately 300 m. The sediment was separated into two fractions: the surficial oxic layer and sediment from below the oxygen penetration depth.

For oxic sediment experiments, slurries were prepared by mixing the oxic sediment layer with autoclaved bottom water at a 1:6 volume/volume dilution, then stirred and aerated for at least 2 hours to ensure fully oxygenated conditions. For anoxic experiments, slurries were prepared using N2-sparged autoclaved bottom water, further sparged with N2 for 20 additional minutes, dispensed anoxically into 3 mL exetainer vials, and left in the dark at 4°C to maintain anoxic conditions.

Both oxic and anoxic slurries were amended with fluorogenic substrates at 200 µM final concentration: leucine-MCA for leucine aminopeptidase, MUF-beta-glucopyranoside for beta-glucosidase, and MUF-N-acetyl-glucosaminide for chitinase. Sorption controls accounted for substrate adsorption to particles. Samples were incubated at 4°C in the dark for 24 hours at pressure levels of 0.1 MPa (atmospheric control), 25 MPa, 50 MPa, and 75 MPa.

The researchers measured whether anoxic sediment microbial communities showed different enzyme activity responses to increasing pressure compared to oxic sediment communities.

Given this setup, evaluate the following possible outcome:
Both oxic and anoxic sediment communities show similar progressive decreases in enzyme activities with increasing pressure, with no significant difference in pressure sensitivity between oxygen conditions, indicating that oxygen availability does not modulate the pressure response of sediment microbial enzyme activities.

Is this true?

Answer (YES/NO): NO